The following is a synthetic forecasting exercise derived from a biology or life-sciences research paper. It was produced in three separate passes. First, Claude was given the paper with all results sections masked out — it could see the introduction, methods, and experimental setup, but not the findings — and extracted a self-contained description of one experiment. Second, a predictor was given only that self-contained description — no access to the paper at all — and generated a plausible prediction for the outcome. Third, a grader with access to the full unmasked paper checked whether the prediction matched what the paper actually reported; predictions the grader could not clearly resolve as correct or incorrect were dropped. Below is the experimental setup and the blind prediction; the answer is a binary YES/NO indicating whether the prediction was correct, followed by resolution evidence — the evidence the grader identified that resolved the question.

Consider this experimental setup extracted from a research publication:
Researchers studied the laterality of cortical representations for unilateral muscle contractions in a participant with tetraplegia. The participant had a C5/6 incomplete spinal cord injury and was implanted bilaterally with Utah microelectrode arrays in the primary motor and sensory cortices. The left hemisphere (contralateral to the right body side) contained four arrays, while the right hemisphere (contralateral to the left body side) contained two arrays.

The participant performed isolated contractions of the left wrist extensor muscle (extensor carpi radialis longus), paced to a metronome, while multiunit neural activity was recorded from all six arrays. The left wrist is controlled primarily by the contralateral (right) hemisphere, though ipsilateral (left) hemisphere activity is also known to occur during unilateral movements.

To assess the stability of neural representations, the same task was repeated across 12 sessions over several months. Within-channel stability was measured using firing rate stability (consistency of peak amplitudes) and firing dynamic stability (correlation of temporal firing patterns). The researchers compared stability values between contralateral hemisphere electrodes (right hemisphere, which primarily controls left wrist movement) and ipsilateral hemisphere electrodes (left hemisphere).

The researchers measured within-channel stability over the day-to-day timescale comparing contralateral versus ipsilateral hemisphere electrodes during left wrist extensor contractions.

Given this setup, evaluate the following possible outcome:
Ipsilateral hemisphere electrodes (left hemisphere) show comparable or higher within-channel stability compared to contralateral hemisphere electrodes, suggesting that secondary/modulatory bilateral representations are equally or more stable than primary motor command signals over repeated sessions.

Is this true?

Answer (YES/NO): NO